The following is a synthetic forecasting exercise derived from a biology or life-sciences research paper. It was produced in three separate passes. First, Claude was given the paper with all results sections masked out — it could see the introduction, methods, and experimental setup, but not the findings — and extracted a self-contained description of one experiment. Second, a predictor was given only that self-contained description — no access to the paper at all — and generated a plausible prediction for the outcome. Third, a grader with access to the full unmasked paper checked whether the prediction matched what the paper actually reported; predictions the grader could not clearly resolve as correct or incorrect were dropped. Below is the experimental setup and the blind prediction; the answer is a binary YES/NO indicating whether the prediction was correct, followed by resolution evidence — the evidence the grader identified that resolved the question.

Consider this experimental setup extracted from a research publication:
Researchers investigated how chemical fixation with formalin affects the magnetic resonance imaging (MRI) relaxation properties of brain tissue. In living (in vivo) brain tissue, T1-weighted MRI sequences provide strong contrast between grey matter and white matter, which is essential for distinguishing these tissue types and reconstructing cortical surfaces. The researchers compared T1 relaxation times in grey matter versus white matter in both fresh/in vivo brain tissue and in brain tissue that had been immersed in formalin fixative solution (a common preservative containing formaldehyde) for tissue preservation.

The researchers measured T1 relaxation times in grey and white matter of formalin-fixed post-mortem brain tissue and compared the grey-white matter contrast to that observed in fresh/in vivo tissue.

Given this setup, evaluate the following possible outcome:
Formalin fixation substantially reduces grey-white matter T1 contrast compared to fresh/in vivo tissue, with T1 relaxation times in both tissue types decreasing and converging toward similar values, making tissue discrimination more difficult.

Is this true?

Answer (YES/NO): YES